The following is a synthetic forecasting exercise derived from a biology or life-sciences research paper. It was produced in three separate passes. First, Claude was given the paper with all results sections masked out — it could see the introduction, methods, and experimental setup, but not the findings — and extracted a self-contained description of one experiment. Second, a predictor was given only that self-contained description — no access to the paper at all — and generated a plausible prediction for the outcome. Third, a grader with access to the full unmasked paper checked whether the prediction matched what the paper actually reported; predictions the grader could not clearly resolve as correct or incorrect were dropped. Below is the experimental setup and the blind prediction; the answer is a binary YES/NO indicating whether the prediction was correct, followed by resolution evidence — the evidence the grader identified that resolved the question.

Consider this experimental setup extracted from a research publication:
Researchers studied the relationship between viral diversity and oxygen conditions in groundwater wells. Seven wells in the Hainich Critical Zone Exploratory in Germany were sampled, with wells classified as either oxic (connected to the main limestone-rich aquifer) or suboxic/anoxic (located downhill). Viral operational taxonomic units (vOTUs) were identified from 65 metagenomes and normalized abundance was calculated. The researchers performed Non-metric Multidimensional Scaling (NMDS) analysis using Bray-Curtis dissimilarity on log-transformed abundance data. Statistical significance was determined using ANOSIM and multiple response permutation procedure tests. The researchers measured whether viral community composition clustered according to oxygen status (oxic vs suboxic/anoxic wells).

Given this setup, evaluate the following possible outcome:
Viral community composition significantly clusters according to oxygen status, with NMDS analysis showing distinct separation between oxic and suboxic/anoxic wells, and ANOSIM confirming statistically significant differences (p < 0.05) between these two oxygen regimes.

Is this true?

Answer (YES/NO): NO